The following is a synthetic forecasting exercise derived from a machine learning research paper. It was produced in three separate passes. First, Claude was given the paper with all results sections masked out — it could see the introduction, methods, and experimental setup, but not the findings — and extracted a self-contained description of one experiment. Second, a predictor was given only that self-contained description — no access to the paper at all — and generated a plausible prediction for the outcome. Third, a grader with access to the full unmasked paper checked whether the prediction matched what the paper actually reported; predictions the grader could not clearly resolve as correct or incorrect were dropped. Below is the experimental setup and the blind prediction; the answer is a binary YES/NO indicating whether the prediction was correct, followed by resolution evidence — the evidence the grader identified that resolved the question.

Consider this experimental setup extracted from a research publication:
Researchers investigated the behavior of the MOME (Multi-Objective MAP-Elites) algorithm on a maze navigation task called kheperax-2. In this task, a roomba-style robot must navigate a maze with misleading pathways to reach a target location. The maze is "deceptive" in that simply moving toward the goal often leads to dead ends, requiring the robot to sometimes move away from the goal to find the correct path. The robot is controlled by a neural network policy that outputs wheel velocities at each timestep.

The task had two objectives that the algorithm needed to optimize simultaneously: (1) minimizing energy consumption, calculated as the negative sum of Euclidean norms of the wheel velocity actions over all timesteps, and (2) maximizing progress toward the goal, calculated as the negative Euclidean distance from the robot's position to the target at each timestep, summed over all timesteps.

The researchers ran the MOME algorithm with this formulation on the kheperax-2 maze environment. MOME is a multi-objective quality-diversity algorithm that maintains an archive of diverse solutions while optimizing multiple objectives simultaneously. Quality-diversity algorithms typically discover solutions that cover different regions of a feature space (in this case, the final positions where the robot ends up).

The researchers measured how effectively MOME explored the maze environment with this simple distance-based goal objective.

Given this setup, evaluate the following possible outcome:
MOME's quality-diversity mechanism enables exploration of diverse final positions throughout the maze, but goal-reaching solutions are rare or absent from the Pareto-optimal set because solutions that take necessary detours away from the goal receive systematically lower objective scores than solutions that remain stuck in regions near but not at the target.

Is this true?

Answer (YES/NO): NO